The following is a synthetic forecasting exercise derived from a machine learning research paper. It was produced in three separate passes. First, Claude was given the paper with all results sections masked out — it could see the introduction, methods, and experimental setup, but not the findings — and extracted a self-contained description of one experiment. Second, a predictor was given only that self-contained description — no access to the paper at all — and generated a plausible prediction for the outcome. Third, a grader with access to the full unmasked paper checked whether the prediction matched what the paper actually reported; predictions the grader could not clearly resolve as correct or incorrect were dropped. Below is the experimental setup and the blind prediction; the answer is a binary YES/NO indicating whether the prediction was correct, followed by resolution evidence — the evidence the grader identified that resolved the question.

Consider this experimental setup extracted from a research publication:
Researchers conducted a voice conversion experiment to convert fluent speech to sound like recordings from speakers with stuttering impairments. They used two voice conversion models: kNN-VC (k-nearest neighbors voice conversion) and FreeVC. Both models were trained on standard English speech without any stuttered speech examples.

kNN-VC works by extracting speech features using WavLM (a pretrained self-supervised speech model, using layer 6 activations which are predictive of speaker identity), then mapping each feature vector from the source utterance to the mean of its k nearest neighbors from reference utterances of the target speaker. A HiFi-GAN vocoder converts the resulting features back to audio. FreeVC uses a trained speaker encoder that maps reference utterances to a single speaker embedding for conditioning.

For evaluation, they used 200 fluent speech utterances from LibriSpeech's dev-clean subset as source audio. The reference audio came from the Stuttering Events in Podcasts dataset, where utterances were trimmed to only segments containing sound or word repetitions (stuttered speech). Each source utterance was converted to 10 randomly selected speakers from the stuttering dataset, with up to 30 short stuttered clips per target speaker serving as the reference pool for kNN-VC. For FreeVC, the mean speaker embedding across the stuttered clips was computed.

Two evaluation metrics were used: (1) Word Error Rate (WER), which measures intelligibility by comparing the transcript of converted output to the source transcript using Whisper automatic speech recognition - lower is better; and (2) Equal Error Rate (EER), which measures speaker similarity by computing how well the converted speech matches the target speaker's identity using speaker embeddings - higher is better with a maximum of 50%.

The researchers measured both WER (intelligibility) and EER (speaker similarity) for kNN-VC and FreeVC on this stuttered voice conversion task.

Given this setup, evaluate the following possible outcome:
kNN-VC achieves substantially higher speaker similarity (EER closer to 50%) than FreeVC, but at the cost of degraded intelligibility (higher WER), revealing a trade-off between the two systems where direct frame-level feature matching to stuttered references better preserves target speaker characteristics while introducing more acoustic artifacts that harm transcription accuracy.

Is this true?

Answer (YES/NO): YES